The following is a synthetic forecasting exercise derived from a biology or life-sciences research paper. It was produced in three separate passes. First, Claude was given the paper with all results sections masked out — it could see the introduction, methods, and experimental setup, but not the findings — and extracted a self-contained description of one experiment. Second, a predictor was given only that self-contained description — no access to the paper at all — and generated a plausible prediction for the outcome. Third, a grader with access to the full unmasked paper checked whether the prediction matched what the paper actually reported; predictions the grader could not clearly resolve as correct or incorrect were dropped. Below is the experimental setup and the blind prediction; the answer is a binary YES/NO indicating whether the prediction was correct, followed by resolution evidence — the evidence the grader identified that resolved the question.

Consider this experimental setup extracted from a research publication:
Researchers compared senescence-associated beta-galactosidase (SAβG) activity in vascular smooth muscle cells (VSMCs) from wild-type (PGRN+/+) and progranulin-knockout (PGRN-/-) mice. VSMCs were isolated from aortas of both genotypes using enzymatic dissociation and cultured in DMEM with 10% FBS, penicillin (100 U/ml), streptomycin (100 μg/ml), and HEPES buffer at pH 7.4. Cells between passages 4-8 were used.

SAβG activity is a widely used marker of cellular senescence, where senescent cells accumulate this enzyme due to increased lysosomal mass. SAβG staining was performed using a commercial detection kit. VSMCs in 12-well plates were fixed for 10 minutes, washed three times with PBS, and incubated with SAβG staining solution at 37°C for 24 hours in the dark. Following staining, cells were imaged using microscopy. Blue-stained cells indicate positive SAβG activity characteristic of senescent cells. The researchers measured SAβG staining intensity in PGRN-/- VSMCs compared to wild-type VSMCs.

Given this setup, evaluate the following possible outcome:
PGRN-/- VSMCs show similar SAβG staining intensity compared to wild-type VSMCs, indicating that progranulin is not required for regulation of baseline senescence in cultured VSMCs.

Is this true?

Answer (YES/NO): NO